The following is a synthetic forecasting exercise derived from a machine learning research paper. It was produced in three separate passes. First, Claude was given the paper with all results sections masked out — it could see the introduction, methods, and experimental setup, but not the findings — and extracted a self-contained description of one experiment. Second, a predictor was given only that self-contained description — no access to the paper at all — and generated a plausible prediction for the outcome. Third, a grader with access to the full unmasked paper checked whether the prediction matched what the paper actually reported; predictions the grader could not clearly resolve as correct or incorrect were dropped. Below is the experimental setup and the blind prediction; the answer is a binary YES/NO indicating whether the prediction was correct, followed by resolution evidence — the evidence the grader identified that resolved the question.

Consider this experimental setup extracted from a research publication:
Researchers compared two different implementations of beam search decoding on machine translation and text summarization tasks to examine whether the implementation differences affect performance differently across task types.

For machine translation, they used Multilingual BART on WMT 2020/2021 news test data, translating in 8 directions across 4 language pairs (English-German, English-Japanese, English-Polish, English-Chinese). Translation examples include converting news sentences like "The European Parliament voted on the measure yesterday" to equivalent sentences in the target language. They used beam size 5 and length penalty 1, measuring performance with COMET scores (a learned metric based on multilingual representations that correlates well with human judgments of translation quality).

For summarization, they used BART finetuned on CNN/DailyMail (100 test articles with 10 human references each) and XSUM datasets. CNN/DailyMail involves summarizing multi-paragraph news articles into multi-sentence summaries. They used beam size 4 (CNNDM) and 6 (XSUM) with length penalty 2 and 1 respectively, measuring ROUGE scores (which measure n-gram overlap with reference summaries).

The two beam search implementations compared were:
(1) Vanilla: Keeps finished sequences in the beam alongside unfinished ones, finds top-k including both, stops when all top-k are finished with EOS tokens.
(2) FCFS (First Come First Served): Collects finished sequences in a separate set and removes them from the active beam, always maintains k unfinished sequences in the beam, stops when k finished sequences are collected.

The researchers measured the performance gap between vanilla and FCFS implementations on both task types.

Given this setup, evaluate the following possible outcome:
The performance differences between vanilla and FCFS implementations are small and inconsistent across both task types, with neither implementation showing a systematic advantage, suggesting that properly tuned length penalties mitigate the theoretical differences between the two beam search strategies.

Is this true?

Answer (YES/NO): NO